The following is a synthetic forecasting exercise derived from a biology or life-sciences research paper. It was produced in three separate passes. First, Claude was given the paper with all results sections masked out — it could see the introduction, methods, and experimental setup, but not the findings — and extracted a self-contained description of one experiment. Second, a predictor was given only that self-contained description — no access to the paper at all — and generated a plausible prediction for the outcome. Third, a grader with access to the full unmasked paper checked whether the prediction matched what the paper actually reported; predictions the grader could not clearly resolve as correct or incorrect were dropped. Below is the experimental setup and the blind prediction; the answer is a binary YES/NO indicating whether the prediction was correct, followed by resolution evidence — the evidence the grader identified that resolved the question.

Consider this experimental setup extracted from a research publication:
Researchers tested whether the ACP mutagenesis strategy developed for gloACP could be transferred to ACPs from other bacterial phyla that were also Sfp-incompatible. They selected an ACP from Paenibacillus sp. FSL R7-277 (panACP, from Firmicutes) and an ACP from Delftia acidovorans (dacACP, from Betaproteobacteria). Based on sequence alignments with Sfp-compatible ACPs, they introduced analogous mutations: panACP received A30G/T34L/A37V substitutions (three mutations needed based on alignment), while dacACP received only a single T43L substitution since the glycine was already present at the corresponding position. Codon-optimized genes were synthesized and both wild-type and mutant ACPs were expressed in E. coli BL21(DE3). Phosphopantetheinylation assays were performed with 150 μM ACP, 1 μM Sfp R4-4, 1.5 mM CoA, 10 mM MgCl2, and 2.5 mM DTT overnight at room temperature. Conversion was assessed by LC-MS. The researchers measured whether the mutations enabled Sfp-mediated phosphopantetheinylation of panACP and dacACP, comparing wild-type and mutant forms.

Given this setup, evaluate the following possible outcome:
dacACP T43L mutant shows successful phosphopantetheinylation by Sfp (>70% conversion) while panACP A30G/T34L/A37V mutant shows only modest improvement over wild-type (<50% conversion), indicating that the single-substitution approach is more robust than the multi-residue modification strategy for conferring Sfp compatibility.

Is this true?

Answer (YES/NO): NO